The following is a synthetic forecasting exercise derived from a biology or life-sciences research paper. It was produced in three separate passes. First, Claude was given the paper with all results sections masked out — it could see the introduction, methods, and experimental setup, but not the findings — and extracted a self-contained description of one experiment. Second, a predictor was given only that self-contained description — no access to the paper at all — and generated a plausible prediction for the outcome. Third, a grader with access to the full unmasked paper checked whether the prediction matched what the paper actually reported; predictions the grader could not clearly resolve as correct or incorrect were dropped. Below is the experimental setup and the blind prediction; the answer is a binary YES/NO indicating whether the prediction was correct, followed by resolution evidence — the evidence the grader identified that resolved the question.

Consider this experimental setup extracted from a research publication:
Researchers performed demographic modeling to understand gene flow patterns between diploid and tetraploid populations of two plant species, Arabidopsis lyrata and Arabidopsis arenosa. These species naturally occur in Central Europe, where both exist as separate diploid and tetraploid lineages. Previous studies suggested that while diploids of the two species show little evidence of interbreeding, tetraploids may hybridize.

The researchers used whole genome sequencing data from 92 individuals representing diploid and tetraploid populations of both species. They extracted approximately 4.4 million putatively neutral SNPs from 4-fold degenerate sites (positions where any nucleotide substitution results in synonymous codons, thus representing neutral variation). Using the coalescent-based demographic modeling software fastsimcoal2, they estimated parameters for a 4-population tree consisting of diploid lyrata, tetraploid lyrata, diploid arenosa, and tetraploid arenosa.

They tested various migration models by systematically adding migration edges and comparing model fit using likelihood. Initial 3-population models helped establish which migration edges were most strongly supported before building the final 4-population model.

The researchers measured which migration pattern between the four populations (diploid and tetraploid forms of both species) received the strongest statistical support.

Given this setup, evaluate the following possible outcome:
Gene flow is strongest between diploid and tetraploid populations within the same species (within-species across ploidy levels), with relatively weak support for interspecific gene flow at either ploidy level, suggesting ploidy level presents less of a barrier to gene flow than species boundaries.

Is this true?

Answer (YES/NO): NO